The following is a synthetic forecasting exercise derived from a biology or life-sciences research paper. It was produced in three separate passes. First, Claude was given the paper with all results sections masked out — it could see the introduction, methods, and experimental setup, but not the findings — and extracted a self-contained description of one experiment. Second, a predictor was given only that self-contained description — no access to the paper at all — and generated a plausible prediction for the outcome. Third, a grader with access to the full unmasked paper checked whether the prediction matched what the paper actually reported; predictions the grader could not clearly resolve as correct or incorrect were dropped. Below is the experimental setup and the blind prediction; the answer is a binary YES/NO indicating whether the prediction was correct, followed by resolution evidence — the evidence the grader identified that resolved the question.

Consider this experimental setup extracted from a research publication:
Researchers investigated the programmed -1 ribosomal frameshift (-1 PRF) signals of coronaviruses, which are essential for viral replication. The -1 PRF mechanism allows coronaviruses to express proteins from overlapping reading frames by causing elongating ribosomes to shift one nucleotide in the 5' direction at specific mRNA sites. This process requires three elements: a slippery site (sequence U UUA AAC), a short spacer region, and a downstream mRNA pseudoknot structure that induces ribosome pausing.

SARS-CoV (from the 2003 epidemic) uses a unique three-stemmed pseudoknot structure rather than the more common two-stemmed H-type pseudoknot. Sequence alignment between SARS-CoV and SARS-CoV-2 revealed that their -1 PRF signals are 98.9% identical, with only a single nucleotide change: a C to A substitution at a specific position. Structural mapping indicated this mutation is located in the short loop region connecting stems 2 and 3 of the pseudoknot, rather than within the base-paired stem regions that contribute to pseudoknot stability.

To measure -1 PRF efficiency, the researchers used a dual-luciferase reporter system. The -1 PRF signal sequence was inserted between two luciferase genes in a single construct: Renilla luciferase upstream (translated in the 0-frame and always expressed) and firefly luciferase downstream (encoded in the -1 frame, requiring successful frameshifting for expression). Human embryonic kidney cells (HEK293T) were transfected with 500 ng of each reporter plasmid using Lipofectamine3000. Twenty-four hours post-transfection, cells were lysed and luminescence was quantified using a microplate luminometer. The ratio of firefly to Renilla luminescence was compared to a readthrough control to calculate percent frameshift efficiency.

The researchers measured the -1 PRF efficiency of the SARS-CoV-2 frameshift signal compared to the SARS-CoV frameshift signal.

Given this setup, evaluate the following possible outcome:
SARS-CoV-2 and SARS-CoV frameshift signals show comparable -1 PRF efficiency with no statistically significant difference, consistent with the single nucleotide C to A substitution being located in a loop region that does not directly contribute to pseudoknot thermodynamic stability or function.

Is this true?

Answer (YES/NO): YES